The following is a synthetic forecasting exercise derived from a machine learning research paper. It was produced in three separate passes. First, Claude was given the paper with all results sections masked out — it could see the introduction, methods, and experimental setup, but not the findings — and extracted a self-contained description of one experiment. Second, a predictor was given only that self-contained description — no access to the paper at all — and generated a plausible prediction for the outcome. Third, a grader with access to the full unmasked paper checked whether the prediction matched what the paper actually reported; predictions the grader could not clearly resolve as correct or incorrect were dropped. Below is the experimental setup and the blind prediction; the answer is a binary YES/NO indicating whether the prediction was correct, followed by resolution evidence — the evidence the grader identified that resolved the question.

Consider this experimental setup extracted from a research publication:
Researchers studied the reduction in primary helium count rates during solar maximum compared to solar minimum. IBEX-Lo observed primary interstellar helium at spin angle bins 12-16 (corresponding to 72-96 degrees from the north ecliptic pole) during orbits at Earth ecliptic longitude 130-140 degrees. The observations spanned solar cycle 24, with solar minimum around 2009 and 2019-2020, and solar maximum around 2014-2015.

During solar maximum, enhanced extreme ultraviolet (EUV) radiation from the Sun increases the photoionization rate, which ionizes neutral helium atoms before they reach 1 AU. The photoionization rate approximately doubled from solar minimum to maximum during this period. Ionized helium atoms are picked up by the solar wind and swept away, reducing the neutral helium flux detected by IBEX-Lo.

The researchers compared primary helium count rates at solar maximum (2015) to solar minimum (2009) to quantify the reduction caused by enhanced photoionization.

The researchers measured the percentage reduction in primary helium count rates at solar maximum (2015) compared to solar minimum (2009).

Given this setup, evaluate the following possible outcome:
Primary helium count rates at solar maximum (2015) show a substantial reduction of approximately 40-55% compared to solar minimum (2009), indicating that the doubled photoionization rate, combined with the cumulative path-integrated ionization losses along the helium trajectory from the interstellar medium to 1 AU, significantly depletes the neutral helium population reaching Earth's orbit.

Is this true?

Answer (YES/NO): YES